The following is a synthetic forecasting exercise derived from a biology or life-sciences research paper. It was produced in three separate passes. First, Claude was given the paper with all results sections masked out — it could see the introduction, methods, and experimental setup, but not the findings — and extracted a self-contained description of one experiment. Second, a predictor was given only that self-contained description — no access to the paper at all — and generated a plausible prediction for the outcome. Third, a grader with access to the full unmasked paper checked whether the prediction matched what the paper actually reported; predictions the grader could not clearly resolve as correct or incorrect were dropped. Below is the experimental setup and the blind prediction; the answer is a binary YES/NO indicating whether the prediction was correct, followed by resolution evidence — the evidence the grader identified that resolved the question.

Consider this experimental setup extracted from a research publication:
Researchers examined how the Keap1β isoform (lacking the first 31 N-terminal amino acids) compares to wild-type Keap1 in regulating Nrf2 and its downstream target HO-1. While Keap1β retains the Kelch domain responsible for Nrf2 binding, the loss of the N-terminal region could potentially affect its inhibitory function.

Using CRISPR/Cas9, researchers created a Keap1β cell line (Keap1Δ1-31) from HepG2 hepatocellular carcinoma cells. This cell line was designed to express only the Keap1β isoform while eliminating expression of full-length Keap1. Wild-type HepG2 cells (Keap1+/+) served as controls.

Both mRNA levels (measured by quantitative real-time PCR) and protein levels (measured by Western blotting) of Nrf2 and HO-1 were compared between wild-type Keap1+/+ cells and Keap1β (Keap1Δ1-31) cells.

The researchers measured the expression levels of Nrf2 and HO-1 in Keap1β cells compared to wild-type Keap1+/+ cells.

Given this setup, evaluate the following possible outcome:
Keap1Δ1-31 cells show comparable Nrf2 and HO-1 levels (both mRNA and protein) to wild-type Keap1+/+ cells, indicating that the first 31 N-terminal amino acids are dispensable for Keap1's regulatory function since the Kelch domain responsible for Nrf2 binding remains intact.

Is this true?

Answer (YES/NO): NO